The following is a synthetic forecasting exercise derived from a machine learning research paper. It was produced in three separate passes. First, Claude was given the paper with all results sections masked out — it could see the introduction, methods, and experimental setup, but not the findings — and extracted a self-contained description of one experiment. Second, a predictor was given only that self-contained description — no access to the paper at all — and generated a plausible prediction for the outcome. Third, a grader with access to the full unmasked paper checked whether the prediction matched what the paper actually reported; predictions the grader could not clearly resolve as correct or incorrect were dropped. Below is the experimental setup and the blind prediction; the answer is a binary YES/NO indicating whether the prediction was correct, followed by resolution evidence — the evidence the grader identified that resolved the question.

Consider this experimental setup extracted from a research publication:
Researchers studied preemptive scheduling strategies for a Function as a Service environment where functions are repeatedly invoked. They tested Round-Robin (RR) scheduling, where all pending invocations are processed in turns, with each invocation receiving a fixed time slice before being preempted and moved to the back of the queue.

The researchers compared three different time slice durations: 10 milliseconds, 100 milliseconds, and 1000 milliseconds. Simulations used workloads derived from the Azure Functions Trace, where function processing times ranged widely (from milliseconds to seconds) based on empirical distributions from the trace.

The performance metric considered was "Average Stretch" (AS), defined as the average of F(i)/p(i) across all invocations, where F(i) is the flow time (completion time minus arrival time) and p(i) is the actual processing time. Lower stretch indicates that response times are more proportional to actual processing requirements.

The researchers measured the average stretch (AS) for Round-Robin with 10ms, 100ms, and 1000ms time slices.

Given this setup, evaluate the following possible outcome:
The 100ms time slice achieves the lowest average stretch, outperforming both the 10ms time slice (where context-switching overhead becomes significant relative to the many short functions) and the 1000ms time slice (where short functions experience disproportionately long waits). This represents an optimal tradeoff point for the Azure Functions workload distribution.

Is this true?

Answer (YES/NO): NO